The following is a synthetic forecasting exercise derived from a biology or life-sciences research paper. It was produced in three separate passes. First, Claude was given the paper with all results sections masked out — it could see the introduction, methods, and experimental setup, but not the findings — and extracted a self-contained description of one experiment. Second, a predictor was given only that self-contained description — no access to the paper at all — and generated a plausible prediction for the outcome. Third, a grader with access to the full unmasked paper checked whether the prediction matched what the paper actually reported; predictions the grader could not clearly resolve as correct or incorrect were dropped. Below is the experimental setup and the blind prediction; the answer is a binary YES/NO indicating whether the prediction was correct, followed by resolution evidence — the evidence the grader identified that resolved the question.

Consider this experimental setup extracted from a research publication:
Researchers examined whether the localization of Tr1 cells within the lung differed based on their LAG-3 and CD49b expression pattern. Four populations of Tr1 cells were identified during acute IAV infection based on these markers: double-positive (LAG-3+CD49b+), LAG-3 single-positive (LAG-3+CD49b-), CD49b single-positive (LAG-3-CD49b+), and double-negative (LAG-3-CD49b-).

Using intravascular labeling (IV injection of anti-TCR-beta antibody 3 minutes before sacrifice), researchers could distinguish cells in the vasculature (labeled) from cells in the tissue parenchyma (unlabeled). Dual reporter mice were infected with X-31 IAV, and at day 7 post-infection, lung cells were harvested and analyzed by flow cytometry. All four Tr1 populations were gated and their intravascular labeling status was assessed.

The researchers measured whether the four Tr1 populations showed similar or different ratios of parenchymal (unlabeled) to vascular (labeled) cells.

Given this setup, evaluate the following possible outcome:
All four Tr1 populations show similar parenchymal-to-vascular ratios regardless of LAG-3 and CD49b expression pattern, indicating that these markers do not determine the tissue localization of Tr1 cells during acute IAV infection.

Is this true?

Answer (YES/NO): NO